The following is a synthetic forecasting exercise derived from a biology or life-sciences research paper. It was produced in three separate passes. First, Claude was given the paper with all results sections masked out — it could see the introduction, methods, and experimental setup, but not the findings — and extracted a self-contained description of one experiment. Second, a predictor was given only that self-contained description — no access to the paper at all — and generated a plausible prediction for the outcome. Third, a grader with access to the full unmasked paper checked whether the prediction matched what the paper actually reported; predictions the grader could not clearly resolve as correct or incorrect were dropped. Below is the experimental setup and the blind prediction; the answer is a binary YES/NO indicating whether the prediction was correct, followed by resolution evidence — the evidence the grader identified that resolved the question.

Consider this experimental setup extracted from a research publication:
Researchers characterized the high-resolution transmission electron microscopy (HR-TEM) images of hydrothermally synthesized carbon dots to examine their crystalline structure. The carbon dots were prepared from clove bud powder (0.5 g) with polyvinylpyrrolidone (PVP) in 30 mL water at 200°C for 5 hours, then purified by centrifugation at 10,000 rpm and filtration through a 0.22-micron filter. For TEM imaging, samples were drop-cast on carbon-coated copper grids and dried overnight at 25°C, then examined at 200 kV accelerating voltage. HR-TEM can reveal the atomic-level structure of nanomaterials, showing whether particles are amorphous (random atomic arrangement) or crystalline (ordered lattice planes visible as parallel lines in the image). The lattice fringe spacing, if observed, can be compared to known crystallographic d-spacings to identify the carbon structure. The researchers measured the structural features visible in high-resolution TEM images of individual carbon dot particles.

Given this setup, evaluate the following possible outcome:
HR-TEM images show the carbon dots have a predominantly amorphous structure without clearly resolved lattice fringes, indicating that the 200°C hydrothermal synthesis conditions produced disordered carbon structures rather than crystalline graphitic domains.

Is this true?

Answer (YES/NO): NO